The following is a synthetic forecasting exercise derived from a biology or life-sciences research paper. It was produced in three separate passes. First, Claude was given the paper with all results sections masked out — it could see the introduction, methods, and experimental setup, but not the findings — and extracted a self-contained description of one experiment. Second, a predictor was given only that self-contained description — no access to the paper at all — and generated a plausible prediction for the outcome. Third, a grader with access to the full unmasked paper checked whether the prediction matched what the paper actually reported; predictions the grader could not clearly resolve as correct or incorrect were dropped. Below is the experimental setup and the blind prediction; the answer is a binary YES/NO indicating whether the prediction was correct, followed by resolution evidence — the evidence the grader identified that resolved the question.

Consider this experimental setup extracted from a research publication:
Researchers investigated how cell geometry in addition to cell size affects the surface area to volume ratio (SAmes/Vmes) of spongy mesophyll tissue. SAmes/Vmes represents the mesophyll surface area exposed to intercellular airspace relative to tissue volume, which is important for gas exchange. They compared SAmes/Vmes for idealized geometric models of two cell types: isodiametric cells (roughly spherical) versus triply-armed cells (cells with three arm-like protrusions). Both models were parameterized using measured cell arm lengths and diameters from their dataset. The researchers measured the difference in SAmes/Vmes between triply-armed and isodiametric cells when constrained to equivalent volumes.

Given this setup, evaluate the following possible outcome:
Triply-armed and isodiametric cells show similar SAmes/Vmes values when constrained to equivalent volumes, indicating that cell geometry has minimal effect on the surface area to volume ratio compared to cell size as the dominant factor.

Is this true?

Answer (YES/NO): NO